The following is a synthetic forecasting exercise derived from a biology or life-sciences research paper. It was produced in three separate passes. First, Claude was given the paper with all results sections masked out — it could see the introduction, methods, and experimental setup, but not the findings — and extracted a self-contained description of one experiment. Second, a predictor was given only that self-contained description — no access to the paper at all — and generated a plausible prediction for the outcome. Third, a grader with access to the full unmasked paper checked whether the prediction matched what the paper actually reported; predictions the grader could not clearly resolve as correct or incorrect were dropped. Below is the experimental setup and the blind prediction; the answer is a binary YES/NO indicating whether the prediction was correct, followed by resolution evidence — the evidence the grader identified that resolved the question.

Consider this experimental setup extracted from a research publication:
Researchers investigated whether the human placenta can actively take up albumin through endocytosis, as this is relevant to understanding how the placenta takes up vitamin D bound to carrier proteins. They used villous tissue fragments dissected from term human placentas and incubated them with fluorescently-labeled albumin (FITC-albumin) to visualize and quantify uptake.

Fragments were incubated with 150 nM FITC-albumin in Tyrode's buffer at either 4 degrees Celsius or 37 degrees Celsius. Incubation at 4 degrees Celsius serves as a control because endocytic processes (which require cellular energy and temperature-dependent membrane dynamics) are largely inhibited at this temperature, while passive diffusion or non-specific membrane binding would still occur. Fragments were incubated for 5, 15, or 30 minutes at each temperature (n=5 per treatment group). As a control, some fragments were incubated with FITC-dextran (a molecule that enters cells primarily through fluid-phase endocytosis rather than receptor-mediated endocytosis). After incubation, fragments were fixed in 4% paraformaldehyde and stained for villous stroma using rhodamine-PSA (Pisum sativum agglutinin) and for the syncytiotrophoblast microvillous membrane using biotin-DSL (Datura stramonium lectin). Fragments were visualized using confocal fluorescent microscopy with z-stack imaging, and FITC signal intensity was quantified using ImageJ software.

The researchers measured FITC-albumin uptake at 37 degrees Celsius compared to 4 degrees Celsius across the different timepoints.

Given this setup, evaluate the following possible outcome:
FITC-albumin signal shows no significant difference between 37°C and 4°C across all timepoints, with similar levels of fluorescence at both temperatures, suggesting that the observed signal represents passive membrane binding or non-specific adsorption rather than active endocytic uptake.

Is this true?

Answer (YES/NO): NO